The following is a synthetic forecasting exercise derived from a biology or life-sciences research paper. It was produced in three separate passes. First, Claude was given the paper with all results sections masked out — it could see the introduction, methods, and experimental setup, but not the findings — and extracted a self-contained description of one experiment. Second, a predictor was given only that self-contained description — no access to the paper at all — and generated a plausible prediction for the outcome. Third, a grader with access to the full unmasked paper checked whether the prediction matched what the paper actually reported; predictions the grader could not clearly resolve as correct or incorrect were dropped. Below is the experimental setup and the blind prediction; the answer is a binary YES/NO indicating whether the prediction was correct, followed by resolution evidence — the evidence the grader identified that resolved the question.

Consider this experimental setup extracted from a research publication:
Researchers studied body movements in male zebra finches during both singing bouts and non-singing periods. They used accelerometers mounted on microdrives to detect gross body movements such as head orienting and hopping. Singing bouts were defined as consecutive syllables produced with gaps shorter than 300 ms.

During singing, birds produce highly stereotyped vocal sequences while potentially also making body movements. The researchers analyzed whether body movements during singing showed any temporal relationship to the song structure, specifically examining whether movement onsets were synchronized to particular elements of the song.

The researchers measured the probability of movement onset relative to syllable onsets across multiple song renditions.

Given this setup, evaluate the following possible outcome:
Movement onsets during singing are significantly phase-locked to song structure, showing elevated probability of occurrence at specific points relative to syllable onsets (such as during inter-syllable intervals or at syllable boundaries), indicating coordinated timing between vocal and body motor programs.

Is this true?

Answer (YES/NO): YES